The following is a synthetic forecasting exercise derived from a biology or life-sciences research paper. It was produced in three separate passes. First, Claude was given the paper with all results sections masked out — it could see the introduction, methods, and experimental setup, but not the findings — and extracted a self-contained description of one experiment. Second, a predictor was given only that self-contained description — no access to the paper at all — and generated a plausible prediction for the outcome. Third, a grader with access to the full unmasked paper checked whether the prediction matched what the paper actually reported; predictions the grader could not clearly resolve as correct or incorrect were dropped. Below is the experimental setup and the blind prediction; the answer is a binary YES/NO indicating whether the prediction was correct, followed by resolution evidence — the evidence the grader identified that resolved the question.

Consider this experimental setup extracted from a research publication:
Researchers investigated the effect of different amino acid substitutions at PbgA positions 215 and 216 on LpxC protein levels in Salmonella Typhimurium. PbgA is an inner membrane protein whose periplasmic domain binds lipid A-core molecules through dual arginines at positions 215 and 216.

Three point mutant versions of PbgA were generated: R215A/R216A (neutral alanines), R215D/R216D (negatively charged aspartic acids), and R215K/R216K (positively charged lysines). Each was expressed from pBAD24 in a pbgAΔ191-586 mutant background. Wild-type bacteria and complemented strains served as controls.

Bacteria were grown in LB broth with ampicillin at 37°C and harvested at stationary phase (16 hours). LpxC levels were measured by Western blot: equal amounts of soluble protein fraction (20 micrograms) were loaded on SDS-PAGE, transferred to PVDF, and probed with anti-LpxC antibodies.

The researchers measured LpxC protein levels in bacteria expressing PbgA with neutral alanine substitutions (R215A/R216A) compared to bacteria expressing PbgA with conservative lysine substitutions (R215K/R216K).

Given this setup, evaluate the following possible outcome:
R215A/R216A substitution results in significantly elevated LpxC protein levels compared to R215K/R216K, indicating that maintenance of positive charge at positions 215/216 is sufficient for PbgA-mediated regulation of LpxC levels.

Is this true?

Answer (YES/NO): YES